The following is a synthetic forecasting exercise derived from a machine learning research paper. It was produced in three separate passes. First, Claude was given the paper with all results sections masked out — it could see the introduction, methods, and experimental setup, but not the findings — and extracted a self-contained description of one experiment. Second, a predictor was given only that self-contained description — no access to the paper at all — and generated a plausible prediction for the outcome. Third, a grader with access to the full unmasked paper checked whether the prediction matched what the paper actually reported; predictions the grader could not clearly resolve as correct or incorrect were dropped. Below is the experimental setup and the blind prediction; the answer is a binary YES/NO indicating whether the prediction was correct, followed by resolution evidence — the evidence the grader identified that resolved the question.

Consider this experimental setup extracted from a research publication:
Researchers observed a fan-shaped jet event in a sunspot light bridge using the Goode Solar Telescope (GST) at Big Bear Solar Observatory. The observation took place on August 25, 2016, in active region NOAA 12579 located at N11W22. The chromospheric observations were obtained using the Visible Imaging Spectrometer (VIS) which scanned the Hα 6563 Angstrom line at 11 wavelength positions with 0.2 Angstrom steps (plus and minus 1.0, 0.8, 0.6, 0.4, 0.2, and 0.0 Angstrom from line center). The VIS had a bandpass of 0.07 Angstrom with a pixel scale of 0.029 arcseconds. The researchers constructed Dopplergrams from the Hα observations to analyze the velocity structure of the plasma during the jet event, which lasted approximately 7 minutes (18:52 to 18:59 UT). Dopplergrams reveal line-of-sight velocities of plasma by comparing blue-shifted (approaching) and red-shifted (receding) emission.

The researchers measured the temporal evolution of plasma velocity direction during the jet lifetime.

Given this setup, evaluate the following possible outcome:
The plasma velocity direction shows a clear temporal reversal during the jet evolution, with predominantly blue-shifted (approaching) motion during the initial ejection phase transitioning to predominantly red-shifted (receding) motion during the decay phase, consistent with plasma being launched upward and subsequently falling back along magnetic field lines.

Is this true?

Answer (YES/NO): YES